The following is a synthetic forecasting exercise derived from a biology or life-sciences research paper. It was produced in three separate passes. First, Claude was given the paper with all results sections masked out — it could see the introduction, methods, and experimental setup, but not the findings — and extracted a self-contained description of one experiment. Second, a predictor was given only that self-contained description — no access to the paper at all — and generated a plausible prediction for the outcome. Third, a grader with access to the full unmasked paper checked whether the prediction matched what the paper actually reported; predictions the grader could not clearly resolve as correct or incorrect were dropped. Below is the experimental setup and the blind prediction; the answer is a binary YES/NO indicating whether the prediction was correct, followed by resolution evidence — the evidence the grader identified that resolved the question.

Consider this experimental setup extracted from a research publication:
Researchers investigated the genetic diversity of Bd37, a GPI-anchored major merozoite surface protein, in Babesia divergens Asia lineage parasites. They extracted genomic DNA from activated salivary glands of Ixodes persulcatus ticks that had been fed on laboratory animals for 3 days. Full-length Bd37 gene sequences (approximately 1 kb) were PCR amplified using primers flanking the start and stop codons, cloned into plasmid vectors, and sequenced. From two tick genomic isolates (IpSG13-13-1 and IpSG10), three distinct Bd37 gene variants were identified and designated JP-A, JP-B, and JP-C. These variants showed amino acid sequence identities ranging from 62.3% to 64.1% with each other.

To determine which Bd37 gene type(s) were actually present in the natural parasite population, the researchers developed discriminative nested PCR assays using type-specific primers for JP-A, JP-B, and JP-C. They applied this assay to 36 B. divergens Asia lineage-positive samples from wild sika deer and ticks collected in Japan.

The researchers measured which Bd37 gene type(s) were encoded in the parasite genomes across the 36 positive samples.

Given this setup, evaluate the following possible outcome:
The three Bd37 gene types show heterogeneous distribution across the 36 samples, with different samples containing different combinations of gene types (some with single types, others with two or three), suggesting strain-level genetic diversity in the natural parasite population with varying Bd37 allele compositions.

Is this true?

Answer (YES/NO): NO